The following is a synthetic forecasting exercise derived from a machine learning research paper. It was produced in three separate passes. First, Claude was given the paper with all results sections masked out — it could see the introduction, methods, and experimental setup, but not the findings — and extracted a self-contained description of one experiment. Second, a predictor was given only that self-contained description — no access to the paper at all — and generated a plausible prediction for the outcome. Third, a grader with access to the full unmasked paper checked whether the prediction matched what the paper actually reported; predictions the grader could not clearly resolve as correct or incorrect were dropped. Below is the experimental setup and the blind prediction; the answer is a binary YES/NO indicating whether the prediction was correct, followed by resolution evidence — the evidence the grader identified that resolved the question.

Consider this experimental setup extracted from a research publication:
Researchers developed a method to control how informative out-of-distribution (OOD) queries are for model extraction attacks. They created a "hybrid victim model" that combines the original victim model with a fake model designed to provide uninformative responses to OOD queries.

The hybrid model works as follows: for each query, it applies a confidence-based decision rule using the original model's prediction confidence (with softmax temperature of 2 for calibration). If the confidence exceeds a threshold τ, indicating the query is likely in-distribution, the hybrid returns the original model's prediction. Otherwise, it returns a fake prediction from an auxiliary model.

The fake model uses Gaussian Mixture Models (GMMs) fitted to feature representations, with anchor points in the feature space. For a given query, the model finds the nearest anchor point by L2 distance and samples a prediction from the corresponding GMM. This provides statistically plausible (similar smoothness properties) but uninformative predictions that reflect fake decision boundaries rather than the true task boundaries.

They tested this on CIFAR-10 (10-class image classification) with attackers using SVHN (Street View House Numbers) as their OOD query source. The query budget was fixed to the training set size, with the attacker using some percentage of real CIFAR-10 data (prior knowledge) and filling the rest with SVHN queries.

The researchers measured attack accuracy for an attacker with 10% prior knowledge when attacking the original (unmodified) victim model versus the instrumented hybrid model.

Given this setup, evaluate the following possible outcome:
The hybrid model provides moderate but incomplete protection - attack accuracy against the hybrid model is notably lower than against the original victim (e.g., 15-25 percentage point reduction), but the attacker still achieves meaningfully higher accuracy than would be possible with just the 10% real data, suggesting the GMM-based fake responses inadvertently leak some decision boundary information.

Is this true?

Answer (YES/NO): NO